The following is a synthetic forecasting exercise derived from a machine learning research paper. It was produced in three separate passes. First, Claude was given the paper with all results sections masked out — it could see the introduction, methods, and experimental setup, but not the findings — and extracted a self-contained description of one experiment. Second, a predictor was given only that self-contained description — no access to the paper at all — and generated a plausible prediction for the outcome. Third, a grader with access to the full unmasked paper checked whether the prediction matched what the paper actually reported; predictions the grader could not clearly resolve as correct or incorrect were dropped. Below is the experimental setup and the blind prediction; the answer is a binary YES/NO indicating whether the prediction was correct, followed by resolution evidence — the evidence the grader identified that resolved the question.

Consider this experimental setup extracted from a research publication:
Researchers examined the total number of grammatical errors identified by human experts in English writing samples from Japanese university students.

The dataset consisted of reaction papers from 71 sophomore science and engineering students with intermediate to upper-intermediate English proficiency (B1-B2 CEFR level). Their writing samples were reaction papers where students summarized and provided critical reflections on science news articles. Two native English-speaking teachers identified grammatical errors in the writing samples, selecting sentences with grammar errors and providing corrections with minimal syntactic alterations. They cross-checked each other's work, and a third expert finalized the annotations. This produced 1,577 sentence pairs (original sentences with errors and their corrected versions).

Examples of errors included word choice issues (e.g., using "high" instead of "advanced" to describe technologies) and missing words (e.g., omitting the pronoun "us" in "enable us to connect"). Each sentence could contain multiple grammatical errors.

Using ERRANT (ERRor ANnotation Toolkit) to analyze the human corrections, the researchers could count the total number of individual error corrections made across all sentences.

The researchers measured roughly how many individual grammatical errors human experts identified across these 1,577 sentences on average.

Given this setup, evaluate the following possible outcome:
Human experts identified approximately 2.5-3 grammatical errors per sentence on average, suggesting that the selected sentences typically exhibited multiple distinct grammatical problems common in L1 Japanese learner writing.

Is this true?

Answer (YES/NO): YES